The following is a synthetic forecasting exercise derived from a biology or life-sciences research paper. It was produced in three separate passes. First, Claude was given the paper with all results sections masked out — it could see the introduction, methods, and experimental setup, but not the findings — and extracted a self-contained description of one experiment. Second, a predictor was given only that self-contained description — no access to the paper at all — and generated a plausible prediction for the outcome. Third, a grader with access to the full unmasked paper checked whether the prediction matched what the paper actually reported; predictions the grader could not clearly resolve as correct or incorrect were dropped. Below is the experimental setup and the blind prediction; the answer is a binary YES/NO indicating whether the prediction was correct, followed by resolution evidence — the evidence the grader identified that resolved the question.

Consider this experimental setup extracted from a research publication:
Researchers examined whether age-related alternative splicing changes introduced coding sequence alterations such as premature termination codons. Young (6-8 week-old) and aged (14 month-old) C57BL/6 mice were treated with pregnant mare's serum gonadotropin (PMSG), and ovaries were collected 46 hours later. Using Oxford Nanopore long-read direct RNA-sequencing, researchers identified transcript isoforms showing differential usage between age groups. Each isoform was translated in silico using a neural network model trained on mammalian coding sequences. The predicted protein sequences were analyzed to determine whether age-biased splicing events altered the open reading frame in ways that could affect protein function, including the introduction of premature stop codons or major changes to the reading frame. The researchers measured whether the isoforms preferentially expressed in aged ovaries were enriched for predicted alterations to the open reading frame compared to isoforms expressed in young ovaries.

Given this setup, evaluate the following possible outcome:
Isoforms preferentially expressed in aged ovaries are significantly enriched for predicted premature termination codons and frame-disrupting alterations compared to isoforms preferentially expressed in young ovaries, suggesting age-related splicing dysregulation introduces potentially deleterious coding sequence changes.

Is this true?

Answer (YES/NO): NO